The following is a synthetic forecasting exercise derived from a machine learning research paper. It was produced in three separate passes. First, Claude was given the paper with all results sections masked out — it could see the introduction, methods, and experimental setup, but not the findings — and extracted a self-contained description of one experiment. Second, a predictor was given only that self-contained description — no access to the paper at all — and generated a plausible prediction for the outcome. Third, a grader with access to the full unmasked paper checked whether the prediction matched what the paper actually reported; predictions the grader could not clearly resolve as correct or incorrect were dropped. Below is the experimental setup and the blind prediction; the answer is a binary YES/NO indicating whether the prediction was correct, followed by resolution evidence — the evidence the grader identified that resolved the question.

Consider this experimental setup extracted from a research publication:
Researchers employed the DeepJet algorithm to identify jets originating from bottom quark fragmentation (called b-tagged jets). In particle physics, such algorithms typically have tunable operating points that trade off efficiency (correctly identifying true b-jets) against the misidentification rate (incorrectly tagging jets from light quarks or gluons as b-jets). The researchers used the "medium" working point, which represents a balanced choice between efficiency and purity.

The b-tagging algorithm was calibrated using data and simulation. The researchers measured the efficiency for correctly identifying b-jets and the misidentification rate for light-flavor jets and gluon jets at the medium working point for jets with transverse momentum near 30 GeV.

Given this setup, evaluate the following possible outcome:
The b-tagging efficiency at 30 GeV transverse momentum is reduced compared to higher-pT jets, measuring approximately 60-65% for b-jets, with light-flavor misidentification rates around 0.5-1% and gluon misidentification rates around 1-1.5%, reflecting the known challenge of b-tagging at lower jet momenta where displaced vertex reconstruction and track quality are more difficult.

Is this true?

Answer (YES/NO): NO